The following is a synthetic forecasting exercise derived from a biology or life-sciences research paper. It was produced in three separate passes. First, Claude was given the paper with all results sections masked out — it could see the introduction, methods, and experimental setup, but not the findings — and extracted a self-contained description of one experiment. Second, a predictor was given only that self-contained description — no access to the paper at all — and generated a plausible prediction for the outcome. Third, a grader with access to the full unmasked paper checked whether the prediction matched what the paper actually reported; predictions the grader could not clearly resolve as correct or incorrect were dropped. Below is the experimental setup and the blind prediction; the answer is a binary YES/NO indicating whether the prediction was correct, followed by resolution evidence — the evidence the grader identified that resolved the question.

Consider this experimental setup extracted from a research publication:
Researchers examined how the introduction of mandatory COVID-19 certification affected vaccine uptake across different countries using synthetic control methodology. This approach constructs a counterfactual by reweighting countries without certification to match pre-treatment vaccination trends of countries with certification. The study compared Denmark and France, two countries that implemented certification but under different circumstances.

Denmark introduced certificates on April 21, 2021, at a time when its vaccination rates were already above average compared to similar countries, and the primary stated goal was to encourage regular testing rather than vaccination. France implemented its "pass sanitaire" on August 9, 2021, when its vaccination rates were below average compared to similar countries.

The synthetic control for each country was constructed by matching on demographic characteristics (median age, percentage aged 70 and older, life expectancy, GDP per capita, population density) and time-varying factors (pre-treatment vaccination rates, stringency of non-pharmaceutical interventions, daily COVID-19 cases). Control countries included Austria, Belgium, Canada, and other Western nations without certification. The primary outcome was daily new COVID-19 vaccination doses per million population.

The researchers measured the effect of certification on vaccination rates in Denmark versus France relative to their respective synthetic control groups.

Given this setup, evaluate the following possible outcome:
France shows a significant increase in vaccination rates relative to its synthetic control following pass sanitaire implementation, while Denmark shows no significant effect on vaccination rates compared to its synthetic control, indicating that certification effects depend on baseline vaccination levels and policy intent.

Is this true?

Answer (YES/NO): YES